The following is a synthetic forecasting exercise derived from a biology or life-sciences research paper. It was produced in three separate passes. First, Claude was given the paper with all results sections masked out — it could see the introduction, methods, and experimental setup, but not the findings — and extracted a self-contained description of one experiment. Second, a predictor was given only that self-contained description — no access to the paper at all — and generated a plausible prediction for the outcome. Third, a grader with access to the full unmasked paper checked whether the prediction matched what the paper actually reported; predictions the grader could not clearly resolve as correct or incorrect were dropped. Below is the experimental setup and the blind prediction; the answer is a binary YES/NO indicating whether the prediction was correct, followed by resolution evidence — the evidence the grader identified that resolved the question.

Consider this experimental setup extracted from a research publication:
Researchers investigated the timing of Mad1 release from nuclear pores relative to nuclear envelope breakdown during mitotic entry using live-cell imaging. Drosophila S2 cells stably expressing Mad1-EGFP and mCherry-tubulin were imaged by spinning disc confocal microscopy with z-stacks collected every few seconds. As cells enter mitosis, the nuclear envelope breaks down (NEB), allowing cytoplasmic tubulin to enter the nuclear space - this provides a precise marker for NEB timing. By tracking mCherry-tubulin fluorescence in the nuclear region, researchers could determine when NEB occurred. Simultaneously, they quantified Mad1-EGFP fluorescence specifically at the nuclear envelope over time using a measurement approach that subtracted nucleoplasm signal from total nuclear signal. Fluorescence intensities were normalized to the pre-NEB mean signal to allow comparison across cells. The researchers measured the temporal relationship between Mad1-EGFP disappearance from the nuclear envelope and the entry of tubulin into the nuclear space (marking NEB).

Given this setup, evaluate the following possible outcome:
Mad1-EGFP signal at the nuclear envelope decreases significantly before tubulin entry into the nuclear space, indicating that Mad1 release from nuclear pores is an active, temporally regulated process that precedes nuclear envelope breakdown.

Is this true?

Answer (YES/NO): YES